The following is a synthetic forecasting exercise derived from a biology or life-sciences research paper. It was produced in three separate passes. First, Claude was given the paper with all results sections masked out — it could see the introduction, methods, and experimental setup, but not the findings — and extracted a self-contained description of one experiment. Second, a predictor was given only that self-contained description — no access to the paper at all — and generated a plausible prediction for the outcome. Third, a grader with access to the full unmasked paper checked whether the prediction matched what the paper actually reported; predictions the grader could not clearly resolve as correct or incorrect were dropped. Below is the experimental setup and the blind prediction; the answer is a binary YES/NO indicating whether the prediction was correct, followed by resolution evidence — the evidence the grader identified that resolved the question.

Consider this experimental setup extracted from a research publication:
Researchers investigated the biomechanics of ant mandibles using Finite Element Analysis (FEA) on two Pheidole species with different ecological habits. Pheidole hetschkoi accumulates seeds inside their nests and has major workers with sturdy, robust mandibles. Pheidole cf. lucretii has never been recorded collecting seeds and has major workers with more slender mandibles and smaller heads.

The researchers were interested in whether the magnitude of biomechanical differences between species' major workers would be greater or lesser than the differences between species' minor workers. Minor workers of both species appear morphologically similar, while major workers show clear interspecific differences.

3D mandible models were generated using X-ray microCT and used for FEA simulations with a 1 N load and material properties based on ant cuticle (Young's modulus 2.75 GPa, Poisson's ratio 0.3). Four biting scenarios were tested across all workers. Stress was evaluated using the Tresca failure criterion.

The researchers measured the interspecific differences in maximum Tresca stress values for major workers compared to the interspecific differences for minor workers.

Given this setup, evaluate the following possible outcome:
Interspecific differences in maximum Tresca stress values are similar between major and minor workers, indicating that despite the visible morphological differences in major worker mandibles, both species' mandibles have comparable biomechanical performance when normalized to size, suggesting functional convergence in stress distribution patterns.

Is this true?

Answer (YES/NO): NO